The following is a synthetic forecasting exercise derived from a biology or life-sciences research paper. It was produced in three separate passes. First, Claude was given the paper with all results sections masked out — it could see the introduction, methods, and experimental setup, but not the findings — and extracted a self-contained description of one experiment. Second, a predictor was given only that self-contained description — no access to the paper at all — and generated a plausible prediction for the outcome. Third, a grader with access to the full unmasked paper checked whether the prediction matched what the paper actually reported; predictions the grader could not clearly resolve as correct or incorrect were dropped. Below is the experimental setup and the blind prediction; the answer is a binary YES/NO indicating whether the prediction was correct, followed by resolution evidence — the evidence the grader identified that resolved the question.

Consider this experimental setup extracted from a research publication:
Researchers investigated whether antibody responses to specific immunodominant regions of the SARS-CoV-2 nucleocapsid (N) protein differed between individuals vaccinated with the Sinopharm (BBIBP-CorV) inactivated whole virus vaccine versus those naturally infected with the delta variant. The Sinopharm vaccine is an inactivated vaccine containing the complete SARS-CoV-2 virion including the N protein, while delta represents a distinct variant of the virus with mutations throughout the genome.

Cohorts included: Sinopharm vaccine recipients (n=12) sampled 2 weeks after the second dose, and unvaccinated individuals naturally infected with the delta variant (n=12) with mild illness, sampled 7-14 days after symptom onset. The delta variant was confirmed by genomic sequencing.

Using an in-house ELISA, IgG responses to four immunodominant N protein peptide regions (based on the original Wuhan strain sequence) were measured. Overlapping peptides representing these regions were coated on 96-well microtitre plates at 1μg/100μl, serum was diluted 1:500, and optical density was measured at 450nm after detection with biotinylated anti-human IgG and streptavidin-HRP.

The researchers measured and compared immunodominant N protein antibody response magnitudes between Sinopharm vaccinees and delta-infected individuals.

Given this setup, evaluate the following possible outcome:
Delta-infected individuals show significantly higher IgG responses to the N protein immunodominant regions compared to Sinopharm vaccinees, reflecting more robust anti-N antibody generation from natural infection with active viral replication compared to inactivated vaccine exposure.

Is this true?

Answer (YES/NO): YES